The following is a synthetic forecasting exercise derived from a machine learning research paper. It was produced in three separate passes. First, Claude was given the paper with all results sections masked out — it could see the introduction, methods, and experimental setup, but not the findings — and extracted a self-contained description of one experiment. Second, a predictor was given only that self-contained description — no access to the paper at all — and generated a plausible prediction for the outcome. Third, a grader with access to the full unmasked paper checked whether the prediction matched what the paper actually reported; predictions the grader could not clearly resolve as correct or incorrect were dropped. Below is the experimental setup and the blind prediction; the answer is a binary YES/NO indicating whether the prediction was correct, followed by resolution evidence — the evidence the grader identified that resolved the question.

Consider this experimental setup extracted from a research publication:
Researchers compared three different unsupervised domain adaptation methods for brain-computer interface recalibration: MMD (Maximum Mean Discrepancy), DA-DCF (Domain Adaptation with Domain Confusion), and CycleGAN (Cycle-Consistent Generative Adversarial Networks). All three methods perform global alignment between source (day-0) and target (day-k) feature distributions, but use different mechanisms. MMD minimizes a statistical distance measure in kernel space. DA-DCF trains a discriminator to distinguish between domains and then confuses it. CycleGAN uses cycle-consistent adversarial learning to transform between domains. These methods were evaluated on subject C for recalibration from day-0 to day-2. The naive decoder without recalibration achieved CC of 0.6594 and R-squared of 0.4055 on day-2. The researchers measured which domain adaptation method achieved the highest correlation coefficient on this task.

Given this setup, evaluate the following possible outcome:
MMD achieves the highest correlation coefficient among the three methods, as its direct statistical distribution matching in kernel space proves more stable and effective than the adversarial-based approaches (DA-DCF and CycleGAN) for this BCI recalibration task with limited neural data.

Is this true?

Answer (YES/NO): NO